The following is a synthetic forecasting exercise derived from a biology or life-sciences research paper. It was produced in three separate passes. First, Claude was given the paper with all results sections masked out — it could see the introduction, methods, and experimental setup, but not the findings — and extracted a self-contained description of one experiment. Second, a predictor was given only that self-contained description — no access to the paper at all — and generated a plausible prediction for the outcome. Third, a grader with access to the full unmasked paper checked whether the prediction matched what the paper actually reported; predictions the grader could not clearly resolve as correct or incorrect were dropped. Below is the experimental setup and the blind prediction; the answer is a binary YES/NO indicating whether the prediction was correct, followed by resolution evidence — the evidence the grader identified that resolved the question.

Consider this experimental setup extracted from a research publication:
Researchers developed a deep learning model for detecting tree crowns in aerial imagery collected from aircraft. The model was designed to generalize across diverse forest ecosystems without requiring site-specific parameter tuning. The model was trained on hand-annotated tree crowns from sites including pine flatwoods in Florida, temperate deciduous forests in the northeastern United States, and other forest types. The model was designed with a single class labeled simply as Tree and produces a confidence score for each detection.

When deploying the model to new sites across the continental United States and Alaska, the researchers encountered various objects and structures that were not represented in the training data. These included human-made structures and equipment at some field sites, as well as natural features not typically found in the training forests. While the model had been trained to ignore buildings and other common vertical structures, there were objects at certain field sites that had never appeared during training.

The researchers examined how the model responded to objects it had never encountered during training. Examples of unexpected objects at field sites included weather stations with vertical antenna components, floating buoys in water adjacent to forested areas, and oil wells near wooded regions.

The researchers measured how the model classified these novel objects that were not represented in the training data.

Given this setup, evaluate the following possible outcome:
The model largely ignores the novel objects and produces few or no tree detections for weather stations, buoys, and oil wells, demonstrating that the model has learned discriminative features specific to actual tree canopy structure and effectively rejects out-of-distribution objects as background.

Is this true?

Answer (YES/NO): NO